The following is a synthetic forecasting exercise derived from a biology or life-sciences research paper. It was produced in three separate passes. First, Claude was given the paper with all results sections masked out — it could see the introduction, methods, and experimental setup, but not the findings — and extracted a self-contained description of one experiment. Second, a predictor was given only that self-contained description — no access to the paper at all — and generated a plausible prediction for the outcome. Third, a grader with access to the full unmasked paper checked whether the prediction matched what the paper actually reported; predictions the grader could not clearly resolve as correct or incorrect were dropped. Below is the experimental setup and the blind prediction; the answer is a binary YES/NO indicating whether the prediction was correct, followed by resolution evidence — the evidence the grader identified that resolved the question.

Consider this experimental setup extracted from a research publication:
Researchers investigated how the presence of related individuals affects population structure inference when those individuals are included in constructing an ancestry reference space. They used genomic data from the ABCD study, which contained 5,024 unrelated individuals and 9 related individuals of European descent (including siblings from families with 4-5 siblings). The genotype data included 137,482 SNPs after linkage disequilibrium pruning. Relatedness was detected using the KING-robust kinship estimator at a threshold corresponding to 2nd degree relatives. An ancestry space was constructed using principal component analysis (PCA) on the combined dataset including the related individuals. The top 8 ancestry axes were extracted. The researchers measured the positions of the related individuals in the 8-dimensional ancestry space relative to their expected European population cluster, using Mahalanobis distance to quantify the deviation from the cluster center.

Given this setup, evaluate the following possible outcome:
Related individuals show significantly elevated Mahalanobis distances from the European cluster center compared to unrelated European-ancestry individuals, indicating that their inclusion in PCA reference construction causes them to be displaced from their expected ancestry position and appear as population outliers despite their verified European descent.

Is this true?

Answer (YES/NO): YES